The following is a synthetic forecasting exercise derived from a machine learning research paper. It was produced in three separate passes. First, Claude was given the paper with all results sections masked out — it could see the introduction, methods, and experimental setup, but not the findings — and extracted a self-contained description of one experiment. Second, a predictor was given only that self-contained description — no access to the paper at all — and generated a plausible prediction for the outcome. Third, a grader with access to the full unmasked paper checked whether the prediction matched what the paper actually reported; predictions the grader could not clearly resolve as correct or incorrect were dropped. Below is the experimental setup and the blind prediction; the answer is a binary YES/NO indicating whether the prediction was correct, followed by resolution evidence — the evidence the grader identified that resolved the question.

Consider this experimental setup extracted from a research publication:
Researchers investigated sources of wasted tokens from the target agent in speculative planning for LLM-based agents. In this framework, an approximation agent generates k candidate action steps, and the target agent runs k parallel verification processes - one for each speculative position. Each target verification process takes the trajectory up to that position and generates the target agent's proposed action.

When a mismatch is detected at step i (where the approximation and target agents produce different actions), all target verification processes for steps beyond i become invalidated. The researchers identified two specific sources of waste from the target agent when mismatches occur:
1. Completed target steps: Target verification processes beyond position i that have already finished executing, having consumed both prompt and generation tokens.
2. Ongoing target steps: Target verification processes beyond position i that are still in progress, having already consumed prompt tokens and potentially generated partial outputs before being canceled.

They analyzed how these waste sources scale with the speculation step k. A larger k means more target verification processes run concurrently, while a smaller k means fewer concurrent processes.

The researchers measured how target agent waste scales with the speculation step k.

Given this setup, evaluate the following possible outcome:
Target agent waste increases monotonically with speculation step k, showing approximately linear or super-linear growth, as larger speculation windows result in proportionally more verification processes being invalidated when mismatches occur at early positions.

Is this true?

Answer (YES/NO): YES